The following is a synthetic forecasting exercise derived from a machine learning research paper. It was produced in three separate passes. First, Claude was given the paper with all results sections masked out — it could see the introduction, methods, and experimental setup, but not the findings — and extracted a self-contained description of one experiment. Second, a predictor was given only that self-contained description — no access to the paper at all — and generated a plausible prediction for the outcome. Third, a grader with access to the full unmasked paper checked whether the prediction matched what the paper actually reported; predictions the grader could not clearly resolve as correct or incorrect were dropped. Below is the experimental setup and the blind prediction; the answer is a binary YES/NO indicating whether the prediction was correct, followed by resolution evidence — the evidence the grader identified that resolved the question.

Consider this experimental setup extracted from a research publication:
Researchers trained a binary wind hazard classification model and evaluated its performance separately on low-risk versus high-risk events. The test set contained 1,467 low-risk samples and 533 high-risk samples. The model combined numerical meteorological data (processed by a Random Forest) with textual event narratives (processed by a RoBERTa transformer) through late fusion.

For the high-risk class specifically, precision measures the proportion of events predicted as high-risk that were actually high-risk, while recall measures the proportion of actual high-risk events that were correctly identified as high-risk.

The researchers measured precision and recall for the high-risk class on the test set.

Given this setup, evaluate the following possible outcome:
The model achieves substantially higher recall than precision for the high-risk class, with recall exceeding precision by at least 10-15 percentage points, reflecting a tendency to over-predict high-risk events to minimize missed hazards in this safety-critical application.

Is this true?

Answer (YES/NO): NO